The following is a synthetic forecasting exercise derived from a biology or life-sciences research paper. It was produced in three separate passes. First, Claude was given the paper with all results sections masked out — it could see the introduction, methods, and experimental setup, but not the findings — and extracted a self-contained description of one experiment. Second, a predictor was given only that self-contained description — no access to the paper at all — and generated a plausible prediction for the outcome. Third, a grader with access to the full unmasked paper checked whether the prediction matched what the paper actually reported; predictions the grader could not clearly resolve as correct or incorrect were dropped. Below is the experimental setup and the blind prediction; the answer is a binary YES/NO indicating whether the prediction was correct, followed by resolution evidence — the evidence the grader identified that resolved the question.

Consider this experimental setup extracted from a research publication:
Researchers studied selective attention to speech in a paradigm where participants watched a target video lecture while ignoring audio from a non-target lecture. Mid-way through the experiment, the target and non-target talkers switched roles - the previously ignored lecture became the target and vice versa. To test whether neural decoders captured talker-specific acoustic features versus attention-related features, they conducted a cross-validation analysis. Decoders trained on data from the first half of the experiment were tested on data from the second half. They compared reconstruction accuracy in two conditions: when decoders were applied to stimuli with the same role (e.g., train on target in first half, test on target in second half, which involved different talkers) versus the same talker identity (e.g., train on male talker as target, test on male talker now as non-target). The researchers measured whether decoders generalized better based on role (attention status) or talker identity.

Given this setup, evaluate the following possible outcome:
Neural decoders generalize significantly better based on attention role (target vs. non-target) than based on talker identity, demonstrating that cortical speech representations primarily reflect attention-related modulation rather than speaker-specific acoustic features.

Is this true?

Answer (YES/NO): YES